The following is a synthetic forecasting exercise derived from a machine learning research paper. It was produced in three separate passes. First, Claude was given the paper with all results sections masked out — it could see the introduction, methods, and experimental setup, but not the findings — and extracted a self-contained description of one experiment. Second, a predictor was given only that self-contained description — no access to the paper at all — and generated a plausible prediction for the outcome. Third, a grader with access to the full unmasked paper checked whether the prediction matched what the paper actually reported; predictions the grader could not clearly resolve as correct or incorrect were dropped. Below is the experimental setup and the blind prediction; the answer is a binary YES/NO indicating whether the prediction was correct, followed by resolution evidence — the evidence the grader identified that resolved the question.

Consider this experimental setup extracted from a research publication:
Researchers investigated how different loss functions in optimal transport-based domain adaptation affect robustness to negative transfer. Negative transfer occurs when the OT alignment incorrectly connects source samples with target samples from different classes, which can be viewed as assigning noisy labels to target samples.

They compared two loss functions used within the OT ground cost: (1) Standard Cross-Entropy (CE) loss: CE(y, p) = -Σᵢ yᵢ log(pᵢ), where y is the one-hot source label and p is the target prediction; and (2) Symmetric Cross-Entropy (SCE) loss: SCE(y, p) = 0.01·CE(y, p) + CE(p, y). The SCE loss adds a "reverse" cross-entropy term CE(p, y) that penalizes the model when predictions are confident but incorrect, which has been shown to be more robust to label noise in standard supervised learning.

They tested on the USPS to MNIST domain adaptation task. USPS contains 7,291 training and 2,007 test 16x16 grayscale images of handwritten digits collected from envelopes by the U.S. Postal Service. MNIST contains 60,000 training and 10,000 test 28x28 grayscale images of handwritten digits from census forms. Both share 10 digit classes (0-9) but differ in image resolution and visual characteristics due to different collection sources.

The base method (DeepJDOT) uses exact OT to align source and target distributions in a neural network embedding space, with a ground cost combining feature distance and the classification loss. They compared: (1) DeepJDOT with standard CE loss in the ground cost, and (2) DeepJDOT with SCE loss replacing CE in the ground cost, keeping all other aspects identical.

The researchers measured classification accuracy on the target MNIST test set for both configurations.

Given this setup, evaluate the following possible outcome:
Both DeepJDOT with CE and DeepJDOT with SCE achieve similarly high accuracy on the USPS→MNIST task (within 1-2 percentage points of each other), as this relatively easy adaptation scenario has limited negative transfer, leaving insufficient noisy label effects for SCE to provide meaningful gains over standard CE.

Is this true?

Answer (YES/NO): YES